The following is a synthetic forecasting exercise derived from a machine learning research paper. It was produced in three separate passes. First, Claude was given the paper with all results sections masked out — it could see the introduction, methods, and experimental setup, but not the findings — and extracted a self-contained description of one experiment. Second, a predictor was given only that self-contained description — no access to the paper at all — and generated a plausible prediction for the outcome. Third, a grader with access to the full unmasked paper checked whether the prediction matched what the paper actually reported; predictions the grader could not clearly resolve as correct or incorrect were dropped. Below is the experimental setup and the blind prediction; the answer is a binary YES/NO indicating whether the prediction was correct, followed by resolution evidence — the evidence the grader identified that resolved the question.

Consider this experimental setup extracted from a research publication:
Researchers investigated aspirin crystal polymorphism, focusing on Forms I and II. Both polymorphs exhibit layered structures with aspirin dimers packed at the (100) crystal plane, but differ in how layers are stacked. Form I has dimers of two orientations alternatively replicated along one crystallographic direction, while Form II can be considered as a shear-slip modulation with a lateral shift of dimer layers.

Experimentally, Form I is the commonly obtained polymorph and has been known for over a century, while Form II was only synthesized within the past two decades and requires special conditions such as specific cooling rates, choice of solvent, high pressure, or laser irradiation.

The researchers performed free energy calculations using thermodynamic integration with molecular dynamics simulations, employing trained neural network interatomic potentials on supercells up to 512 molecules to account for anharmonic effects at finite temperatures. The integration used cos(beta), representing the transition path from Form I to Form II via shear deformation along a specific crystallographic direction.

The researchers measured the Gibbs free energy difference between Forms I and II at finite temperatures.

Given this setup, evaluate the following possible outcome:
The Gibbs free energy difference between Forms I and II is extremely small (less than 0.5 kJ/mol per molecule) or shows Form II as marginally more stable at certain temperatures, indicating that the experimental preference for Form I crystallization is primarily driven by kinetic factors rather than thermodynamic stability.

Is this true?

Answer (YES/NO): NO